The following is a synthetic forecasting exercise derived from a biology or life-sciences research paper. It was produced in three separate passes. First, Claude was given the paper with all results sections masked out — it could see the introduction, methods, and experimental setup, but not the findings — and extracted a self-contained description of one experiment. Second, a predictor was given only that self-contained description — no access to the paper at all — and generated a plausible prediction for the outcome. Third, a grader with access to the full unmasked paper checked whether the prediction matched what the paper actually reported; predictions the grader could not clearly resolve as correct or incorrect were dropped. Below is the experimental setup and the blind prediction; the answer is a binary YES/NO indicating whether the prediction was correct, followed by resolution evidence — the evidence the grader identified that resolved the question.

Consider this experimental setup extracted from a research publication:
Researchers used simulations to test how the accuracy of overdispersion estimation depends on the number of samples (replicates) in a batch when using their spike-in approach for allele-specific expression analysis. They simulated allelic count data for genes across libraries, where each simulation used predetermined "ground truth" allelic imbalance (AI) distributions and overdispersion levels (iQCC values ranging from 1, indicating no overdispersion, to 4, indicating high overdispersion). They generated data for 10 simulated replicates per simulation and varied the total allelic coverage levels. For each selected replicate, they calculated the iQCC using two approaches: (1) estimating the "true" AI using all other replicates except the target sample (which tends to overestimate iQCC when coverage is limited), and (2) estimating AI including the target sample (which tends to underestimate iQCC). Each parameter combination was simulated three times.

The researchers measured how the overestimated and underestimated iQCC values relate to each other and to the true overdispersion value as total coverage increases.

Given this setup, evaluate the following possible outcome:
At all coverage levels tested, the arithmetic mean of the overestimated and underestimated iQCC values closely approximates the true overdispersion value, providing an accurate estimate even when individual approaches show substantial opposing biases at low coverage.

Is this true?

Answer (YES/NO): NO